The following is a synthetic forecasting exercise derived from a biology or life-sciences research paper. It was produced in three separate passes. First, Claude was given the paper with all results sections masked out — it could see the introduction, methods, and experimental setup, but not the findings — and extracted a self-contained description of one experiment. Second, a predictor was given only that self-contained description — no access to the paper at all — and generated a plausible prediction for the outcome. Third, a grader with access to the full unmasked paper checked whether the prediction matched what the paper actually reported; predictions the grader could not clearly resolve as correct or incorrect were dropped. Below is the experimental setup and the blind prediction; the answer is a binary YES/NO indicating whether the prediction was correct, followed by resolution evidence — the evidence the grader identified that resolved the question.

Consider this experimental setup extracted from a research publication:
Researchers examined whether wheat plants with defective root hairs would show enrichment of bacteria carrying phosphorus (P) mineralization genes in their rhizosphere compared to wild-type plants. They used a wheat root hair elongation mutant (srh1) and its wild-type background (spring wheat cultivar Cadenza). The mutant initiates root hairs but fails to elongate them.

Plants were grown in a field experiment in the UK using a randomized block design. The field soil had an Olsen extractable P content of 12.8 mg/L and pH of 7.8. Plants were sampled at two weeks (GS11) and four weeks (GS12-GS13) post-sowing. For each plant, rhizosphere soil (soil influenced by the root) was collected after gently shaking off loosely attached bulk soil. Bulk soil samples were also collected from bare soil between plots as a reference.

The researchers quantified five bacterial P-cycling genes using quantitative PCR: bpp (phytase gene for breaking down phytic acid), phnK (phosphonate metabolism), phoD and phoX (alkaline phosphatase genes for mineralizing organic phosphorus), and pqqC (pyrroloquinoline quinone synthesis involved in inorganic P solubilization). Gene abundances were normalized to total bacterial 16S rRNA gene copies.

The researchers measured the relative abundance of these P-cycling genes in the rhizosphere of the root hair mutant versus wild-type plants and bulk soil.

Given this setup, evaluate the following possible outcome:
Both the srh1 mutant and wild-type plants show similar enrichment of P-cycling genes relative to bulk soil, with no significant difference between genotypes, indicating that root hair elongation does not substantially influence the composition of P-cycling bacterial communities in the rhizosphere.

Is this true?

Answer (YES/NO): NO